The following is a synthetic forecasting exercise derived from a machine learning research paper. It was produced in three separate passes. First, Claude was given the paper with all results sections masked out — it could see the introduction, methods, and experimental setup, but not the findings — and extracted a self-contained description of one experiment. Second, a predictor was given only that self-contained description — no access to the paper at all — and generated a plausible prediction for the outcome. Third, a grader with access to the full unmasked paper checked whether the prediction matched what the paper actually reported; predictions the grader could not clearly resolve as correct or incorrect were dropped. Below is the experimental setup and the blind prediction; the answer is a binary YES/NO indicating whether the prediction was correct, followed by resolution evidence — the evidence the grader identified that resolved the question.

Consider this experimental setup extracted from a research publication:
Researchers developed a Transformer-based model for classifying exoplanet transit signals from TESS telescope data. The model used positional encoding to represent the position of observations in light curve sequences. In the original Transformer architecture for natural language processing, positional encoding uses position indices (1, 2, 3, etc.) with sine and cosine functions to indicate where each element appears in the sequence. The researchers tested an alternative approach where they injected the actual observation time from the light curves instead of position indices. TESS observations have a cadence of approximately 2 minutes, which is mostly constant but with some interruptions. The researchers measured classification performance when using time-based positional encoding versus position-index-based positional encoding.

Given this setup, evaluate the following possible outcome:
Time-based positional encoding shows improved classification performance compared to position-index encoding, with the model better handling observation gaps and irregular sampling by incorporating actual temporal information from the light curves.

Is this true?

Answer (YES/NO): NO